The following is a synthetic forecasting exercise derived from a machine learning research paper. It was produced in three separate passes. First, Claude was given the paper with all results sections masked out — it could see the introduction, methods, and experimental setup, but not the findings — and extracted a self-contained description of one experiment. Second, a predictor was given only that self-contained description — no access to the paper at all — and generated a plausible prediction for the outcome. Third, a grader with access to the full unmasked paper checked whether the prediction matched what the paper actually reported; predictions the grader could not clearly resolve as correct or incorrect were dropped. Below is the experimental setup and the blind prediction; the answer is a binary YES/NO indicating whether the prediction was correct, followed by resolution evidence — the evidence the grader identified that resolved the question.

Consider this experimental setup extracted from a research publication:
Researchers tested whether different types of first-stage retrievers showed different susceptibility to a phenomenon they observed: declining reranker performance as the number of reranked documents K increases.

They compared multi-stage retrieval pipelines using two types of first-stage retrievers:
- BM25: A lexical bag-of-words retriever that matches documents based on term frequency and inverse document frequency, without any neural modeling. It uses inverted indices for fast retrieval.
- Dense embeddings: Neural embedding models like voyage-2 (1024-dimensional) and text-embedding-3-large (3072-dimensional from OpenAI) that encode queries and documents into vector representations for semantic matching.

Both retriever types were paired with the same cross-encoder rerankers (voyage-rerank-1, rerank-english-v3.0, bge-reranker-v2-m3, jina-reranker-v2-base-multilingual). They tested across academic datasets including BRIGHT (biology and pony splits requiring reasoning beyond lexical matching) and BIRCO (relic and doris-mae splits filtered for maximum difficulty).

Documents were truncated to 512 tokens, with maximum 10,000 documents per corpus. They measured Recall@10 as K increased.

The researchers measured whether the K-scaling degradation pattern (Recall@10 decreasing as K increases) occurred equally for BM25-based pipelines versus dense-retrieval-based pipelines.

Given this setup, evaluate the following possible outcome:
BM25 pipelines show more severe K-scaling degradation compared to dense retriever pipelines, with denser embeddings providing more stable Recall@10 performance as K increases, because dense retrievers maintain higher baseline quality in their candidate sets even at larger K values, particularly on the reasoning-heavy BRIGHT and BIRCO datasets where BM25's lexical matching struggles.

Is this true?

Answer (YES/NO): NO